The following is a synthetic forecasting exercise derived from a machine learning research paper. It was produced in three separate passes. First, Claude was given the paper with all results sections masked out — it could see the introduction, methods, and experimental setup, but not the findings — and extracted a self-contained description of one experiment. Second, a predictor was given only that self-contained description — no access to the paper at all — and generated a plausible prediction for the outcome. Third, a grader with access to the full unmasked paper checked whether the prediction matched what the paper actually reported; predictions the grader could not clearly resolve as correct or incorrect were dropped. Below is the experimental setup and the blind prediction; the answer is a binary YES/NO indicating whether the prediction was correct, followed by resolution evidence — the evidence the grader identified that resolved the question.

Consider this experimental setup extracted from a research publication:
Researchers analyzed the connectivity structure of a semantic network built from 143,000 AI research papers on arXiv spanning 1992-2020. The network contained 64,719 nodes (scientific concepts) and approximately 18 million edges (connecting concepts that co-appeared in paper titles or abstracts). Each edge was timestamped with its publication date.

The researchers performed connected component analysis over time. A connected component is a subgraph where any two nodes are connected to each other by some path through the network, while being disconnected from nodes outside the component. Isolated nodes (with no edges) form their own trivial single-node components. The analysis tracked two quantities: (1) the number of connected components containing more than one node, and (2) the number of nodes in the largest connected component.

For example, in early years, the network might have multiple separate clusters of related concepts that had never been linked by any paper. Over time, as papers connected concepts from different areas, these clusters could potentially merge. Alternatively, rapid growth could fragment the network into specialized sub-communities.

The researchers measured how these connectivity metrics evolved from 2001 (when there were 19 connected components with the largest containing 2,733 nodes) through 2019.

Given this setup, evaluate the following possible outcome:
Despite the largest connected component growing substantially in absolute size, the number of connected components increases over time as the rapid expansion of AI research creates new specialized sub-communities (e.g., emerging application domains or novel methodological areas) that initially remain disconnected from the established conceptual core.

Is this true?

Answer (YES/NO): NO